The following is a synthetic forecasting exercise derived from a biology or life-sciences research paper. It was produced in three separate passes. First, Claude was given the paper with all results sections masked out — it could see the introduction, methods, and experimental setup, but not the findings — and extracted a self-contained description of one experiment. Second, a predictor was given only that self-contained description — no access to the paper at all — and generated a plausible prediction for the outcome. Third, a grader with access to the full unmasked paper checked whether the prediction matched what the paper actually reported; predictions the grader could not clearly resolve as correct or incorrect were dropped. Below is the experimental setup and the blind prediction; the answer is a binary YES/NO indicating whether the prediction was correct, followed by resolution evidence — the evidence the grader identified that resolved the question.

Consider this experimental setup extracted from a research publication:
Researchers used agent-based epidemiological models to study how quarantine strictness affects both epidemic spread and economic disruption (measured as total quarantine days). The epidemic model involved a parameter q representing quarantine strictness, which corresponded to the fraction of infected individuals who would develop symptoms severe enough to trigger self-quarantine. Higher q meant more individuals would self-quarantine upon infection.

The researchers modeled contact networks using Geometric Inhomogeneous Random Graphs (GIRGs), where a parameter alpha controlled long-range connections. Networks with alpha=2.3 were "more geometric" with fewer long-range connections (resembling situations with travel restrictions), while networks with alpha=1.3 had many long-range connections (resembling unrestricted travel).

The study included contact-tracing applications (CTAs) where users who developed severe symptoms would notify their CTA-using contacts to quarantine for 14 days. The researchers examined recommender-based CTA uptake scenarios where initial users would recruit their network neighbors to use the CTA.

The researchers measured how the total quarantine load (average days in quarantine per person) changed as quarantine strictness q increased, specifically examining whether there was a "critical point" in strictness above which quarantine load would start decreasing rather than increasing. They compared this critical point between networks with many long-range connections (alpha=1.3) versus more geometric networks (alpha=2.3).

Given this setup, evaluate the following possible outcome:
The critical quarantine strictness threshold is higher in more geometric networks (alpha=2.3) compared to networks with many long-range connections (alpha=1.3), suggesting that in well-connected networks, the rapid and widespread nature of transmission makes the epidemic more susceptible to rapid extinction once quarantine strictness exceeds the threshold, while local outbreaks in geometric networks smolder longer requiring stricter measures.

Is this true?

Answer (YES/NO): NO